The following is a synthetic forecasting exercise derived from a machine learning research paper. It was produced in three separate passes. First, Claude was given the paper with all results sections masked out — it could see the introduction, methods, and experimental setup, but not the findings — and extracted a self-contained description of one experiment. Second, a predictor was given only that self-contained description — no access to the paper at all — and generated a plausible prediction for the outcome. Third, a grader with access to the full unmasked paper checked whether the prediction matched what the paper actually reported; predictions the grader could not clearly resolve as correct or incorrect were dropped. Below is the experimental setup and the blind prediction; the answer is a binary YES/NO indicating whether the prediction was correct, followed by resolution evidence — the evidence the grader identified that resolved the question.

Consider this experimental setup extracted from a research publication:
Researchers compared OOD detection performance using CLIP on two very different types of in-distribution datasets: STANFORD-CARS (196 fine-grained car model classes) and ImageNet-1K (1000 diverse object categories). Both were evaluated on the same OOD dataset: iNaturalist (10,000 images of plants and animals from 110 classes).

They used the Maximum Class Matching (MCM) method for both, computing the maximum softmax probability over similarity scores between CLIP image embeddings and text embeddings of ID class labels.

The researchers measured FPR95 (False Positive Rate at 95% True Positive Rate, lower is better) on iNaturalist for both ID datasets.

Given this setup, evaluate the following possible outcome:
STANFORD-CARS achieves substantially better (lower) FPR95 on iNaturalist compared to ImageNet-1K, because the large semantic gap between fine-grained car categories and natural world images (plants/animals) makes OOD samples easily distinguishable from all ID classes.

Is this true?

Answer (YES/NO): YES